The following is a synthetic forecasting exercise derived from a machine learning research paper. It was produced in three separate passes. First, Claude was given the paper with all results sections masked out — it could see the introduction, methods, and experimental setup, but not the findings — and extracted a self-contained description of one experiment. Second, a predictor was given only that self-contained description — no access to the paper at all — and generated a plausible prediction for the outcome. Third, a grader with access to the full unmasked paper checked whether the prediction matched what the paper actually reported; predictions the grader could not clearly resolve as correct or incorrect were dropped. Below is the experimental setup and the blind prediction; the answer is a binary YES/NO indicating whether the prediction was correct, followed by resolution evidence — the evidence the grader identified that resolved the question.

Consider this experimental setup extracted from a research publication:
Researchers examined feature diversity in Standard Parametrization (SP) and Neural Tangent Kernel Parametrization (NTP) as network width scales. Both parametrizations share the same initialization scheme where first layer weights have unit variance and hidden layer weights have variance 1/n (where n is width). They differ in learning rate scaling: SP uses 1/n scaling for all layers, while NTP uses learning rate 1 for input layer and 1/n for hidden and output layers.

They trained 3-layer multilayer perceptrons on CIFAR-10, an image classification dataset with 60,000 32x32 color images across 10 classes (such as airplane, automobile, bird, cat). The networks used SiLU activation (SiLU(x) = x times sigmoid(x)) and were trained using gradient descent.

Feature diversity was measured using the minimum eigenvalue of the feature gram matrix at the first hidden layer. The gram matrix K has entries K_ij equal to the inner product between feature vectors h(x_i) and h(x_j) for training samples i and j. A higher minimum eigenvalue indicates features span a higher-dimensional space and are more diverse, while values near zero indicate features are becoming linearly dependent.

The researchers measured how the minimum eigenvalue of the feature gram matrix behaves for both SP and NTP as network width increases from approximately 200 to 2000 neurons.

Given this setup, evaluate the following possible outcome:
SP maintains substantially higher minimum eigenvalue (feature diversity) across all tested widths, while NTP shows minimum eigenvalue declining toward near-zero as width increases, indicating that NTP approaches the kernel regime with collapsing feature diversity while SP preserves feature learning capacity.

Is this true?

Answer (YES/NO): NO